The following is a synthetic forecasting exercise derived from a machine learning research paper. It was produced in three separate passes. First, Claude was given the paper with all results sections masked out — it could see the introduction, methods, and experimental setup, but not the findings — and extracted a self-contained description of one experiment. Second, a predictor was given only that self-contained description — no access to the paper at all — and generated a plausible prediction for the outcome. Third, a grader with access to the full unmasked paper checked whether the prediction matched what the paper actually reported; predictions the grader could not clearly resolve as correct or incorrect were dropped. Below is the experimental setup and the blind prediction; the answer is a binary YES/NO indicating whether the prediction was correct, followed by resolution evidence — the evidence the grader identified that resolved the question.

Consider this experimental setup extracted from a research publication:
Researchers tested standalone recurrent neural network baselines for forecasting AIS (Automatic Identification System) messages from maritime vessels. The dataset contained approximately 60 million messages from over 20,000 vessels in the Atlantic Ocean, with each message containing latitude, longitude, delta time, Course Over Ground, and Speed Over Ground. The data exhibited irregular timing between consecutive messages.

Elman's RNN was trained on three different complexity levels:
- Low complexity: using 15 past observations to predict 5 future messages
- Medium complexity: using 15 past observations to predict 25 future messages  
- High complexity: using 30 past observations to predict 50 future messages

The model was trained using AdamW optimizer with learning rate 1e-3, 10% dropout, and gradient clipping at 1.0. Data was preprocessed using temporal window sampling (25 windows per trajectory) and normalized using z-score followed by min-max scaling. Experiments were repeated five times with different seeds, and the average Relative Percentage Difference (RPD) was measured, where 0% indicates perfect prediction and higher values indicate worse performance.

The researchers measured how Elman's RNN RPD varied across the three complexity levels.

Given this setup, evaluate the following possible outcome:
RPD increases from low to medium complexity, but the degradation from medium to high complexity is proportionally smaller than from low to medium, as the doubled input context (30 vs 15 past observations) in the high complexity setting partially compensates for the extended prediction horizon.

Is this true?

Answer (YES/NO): NO